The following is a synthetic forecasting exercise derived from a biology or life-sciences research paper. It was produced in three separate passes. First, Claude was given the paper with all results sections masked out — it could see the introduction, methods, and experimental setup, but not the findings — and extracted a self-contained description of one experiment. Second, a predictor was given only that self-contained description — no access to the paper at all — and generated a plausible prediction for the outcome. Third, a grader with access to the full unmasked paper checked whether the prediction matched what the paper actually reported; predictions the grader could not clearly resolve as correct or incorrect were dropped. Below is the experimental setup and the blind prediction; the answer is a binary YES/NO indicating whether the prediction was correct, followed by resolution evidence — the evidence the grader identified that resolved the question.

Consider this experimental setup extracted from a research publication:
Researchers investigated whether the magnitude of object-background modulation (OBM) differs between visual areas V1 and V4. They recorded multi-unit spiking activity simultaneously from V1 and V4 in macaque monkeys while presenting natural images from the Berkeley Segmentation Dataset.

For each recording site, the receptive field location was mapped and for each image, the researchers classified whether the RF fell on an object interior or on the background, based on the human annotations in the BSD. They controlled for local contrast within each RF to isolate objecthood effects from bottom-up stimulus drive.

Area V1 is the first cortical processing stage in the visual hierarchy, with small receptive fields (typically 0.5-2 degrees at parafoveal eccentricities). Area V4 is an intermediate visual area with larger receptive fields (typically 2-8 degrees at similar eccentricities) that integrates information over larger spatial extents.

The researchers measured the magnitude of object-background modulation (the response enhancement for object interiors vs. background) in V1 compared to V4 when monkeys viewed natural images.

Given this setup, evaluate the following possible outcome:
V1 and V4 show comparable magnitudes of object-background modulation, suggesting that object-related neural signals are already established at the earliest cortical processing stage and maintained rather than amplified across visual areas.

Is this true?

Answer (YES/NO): NO